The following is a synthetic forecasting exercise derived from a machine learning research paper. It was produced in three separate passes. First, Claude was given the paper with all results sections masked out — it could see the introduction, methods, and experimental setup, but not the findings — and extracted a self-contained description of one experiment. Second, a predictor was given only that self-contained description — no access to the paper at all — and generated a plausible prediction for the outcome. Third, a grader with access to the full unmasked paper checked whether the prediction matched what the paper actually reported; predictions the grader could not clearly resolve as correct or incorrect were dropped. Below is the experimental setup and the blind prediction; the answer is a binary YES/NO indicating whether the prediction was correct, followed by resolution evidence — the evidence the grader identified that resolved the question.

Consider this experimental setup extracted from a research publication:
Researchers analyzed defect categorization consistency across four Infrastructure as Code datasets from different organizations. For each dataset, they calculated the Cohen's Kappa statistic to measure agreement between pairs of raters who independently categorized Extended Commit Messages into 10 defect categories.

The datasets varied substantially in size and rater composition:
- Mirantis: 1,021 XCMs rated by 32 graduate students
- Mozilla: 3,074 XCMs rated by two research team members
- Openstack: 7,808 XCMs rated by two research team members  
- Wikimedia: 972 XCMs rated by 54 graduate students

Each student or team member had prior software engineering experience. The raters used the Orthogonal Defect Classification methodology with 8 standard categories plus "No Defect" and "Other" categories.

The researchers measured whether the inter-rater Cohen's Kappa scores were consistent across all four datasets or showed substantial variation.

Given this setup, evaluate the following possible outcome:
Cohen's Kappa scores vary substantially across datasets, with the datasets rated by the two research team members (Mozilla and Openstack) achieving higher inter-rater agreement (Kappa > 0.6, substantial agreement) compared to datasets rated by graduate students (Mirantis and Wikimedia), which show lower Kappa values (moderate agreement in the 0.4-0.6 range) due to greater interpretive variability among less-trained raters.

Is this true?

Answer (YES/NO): NO